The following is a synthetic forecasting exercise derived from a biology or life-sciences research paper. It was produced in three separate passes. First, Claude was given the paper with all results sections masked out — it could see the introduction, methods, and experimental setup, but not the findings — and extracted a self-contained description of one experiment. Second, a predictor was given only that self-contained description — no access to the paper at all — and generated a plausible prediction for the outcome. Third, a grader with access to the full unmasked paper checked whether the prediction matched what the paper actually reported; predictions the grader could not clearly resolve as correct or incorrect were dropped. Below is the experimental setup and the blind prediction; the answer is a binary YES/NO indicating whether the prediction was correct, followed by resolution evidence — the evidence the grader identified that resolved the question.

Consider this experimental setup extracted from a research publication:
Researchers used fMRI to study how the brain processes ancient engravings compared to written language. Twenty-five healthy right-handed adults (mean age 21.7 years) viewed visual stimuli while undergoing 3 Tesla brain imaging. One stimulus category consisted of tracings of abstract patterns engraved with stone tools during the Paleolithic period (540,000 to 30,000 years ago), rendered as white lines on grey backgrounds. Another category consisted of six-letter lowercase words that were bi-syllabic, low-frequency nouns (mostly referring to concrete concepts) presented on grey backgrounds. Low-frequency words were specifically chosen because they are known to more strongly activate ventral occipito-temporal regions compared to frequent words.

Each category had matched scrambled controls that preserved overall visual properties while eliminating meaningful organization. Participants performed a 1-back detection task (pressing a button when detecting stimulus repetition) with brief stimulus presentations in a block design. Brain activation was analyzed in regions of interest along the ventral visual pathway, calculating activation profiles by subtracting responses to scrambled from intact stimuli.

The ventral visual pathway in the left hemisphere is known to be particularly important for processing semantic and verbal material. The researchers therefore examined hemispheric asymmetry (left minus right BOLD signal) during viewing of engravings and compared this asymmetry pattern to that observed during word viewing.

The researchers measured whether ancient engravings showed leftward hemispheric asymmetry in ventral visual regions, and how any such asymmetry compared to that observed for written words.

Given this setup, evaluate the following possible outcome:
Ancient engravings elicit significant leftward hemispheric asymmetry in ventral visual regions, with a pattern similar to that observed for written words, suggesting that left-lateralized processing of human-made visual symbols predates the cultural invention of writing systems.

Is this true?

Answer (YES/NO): NO